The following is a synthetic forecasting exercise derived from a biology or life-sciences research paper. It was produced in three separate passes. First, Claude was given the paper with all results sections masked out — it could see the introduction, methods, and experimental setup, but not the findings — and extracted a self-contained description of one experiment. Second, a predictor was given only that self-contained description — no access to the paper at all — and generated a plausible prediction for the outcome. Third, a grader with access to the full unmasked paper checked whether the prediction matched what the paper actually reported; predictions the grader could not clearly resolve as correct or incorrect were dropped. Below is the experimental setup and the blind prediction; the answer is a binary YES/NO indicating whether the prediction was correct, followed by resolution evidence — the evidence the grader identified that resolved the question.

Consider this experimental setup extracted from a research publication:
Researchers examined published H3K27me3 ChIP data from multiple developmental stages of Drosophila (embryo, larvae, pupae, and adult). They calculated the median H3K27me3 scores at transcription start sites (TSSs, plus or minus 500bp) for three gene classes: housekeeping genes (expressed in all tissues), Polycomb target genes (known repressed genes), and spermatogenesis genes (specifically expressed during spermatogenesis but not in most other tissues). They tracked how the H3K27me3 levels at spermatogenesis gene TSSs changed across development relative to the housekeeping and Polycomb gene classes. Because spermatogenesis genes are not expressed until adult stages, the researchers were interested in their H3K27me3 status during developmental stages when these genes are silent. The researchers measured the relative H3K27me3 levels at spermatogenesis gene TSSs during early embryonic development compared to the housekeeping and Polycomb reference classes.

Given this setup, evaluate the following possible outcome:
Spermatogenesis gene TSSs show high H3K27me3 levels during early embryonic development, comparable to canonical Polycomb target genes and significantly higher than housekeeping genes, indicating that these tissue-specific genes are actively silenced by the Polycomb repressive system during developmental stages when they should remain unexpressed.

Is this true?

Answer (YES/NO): NO